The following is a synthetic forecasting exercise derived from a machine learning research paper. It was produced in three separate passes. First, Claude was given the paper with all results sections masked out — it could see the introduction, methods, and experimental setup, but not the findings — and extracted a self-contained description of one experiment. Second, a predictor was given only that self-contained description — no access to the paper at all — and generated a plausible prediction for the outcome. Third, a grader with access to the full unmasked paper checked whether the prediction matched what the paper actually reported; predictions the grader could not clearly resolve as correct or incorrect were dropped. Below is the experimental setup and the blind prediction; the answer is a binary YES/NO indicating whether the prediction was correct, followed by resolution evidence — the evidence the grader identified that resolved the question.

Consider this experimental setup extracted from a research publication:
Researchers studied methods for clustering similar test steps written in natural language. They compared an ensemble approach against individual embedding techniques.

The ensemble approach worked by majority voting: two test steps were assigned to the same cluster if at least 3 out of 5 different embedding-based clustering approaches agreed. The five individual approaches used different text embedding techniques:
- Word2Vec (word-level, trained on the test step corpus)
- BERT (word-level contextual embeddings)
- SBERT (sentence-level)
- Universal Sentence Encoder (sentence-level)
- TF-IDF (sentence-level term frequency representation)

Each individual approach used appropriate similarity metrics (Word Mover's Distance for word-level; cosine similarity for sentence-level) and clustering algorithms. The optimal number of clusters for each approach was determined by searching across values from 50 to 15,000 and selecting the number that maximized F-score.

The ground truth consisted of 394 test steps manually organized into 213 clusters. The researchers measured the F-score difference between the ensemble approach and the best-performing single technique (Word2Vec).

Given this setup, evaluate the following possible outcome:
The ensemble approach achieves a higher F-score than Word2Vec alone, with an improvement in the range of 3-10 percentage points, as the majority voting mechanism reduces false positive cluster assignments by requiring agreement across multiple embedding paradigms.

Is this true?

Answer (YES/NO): NO